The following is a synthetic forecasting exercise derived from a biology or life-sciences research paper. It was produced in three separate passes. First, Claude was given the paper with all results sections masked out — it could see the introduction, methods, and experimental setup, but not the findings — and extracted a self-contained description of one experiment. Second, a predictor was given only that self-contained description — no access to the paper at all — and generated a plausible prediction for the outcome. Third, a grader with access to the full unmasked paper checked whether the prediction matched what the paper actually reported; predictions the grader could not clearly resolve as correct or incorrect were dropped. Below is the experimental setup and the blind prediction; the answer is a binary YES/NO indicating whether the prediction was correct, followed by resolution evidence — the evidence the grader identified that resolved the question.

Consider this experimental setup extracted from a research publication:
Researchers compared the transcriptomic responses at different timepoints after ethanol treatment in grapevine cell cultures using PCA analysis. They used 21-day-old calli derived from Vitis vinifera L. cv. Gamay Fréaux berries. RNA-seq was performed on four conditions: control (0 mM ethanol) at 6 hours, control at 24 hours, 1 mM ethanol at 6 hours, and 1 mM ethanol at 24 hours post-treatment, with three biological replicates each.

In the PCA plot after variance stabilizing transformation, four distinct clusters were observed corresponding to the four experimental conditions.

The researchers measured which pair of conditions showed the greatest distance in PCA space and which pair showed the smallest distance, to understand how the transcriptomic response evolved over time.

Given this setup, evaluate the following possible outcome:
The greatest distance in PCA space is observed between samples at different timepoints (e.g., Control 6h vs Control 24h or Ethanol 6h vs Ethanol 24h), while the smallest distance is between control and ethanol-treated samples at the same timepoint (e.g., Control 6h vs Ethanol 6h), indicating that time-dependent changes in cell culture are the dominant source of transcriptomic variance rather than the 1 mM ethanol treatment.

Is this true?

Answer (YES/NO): NO